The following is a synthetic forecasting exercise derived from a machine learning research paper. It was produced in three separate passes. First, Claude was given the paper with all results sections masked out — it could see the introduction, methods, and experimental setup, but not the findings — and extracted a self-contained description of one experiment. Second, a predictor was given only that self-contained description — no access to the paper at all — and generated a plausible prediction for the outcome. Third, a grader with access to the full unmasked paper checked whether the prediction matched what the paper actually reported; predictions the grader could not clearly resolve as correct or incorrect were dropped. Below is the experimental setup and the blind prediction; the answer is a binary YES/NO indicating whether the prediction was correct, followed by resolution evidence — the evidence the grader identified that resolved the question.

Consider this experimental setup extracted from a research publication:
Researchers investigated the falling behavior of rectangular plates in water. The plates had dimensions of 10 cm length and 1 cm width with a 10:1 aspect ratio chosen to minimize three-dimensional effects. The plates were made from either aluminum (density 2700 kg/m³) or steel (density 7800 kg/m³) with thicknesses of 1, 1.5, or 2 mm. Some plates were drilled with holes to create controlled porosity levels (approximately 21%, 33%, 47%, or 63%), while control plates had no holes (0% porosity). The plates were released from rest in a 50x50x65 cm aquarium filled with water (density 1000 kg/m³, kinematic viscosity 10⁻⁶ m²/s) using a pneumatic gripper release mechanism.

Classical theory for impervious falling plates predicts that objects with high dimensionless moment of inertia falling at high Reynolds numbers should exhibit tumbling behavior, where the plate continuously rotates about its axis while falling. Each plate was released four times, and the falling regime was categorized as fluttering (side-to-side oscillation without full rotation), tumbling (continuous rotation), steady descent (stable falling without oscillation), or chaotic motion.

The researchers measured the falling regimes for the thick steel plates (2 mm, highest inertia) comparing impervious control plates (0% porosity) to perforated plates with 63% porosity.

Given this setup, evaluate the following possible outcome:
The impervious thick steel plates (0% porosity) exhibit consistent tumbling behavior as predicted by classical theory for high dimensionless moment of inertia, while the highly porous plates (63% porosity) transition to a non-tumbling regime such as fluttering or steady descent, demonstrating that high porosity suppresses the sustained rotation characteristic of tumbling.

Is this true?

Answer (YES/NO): YES